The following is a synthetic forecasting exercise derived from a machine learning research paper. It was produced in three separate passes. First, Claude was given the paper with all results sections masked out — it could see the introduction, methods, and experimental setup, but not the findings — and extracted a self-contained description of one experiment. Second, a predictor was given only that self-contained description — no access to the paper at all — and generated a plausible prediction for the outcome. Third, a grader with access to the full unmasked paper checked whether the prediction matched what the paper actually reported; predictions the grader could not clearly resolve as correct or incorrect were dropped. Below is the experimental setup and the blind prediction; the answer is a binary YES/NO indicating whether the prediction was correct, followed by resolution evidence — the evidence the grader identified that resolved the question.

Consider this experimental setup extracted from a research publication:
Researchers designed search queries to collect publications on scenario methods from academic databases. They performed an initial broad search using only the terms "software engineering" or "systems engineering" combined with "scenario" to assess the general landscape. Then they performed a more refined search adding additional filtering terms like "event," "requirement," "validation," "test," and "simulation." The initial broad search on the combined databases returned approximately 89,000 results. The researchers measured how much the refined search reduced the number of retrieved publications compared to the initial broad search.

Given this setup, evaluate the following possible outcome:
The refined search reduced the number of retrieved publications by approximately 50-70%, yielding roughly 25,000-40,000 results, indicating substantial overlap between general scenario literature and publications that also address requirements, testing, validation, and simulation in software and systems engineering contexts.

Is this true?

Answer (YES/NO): NO